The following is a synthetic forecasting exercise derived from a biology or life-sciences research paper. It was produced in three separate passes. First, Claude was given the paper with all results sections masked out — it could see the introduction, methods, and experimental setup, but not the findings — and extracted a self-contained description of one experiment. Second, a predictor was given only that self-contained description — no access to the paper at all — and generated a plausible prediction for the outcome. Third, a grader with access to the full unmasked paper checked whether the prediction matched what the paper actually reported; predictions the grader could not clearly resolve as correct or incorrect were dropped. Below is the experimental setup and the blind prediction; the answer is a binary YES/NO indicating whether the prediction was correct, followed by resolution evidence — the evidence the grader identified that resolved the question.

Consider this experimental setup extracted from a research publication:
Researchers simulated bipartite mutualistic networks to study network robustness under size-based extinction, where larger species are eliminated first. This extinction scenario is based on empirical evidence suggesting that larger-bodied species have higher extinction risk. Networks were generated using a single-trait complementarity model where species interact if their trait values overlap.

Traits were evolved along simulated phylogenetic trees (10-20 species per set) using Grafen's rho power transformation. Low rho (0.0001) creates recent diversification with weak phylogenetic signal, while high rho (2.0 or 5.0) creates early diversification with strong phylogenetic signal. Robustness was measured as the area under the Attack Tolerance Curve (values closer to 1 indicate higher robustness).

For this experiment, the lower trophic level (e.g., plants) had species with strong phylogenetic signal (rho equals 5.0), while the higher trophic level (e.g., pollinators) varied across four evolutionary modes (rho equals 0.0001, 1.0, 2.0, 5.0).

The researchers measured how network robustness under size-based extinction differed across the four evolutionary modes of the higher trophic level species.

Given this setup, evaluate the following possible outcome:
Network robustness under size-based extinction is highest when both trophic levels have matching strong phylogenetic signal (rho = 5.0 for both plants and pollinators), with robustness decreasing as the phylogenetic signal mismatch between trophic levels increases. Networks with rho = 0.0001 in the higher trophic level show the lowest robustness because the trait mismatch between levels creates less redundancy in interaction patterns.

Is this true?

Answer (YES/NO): NO